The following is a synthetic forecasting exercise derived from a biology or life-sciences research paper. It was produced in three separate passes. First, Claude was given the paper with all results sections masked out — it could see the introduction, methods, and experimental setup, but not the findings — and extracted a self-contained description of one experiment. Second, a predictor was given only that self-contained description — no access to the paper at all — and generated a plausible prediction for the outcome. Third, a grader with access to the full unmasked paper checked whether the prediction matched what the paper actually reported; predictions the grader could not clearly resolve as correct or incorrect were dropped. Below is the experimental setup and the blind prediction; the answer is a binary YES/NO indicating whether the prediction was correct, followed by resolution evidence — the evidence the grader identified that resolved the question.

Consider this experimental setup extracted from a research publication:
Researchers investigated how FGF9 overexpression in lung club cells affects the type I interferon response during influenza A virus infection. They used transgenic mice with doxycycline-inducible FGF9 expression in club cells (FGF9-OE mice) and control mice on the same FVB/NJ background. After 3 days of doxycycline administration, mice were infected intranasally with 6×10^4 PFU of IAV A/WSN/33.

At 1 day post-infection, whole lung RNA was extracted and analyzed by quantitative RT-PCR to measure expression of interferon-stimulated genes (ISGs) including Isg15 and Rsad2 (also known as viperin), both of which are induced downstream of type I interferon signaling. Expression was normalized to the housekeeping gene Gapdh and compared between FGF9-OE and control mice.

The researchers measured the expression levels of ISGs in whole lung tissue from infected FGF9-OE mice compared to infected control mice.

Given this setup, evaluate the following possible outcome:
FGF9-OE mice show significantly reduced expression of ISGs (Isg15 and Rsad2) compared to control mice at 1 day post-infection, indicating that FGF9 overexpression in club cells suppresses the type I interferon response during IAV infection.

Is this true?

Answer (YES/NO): NO